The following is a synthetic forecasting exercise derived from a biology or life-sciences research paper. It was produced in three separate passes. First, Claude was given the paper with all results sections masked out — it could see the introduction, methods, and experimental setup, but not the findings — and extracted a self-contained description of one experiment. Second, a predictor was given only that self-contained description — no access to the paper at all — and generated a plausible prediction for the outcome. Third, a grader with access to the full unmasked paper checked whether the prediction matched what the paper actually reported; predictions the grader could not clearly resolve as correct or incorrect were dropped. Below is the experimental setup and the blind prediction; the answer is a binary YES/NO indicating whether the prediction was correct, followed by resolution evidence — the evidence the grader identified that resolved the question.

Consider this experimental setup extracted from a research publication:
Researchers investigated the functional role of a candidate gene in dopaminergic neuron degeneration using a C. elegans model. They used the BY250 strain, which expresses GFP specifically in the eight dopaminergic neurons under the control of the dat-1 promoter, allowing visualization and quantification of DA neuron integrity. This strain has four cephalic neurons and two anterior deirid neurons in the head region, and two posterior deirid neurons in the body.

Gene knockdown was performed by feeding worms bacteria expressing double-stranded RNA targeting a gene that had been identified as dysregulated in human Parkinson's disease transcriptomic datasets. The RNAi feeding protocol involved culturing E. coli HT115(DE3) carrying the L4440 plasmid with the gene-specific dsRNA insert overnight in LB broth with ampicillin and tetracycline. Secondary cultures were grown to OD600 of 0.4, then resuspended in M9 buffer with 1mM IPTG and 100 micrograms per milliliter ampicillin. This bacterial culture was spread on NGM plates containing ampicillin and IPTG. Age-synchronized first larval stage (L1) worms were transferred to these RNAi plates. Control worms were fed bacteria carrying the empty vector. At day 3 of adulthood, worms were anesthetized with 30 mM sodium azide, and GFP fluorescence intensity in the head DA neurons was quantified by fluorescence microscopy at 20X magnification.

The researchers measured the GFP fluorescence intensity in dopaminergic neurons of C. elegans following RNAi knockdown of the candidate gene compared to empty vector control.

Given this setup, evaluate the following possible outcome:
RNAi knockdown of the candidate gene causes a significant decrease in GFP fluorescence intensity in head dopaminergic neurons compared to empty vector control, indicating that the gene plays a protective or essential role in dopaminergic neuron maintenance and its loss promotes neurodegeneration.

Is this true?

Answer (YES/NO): YES